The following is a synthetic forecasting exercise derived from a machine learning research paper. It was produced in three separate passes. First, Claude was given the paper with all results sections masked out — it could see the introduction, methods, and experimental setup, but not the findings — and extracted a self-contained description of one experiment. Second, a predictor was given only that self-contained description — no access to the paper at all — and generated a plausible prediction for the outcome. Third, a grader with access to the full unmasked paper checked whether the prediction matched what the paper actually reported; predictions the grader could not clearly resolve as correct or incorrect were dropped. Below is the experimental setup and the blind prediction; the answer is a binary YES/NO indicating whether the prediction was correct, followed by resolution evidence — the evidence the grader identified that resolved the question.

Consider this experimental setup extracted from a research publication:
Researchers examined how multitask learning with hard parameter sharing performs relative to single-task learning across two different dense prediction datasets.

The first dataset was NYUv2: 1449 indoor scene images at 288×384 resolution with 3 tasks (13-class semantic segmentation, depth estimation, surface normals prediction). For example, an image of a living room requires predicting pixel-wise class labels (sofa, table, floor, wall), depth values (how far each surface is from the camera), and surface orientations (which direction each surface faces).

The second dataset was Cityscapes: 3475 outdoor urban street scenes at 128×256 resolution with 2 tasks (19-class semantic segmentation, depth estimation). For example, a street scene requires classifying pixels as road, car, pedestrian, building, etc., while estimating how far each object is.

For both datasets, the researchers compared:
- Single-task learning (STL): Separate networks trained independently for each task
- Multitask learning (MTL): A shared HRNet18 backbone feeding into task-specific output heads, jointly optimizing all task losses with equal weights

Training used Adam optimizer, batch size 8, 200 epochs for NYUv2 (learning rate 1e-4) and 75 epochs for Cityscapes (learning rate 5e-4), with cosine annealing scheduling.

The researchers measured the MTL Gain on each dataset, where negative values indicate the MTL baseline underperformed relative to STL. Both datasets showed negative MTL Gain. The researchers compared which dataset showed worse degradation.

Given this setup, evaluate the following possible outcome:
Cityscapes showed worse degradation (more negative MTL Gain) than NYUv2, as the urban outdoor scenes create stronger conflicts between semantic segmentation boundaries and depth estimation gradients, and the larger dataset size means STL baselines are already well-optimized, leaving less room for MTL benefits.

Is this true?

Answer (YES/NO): YES